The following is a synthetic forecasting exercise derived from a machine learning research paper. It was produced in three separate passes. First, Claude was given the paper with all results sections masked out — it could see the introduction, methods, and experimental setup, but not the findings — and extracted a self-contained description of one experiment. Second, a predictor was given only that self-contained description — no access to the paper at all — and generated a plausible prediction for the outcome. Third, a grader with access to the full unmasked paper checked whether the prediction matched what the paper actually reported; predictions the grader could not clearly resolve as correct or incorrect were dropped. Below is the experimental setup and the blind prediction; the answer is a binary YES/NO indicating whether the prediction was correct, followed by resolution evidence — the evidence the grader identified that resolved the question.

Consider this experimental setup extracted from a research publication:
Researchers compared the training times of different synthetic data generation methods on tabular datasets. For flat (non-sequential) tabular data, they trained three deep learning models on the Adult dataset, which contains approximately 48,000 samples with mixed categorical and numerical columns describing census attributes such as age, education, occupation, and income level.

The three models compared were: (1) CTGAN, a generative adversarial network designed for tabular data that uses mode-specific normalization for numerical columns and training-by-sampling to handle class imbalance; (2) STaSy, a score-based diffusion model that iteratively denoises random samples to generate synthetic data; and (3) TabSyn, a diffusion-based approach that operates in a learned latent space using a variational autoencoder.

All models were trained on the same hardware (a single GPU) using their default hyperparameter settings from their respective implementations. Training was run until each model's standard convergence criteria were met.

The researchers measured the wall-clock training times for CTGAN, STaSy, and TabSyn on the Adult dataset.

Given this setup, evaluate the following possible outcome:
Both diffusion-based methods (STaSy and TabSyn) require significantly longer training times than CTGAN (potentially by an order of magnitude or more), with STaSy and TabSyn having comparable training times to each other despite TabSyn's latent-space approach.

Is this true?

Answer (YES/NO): NO